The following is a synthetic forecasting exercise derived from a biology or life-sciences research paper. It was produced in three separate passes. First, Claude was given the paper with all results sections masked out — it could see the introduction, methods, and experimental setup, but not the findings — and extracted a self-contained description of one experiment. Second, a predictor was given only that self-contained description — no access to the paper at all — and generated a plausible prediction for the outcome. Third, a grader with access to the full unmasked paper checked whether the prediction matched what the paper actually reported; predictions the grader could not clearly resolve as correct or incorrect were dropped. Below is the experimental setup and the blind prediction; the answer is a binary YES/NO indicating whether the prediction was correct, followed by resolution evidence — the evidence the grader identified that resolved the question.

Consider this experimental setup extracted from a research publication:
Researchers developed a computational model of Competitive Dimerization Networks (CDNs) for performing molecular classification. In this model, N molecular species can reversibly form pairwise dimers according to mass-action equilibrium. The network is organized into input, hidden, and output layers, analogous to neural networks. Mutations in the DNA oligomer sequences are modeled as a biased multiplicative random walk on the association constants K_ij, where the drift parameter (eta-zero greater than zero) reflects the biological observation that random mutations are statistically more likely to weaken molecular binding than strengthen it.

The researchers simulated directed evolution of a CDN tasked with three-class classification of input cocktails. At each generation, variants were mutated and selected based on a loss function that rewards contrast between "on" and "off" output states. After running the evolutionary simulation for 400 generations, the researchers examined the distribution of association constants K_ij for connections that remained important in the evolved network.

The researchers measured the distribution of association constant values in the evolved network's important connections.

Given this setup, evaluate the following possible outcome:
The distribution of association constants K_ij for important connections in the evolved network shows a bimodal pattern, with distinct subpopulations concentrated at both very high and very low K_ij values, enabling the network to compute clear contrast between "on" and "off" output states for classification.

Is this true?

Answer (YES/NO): NO